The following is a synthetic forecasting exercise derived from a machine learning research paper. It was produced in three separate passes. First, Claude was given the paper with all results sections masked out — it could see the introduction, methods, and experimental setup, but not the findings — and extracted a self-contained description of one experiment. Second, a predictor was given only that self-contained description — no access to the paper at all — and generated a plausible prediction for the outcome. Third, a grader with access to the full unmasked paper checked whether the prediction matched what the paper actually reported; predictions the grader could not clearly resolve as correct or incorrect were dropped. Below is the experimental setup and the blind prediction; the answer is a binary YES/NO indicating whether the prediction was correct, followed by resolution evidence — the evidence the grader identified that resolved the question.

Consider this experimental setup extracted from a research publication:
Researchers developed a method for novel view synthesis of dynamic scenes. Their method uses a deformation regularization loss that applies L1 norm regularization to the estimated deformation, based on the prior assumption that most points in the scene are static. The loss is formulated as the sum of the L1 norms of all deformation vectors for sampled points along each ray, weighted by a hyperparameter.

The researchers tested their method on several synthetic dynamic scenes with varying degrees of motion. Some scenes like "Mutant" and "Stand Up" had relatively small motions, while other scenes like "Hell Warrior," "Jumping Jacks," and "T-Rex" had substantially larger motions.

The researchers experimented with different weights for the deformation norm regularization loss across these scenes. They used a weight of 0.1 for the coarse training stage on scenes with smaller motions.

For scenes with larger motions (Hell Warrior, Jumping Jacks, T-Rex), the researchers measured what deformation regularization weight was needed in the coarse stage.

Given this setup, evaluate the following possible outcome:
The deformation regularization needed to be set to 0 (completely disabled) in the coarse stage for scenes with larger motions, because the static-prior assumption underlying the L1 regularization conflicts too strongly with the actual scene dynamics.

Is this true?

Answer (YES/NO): NO